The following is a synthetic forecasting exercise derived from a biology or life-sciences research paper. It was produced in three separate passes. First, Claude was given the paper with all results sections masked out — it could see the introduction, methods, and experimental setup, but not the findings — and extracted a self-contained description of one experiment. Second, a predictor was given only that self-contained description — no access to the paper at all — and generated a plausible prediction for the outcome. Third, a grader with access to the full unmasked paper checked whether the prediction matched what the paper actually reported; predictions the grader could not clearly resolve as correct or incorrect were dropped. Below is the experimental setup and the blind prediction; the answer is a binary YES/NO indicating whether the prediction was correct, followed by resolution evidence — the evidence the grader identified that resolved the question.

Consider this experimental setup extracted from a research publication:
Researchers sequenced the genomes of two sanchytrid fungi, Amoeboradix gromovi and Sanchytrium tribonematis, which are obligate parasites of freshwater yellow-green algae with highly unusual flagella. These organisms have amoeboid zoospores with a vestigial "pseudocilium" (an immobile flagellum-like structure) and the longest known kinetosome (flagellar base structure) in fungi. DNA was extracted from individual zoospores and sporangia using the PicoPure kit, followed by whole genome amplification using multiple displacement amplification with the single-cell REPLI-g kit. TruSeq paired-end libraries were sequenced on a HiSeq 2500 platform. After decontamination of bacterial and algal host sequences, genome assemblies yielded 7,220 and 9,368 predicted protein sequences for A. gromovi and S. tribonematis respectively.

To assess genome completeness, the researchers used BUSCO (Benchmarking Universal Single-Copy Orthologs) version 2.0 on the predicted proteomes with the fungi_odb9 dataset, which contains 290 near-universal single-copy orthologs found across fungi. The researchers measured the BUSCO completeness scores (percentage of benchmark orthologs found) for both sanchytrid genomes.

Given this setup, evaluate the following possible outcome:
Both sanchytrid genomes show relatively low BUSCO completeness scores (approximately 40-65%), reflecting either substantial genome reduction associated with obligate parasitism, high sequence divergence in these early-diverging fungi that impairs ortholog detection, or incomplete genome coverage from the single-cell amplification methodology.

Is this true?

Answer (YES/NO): NO